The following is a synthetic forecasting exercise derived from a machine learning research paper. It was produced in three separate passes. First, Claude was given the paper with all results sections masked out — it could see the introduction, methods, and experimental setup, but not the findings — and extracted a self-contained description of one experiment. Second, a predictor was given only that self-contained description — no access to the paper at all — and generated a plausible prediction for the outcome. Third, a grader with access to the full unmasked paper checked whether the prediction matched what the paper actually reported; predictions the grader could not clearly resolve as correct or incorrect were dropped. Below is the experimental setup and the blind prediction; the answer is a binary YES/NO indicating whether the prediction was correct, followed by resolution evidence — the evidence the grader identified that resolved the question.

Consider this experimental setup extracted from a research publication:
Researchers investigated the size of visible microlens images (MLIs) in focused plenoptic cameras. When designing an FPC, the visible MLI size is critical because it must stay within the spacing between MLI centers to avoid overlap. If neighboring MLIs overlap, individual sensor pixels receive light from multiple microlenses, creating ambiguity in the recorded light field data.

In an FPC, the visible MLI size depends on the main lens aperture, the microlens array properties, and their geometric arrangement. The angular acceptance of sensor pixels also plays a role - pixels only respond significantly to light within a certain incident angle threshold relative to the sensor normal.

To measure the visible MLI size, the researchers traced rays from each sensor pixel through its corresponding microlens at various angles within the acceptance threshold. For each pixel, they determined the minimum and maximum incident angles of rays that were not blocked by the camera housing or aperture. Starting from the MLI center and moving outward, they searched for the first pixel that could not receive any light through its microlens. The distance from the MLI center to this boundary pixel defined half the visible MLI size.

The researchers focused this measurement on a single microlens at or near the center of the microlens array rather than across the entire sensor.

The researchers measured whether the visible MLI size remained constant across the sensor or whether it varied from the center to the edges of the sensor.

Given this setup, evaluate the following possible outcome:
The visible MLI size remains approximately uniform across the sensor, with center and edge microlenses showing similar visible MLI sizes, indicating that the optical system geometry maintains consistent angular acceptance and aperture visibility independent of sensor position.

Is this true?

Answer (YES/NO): NO